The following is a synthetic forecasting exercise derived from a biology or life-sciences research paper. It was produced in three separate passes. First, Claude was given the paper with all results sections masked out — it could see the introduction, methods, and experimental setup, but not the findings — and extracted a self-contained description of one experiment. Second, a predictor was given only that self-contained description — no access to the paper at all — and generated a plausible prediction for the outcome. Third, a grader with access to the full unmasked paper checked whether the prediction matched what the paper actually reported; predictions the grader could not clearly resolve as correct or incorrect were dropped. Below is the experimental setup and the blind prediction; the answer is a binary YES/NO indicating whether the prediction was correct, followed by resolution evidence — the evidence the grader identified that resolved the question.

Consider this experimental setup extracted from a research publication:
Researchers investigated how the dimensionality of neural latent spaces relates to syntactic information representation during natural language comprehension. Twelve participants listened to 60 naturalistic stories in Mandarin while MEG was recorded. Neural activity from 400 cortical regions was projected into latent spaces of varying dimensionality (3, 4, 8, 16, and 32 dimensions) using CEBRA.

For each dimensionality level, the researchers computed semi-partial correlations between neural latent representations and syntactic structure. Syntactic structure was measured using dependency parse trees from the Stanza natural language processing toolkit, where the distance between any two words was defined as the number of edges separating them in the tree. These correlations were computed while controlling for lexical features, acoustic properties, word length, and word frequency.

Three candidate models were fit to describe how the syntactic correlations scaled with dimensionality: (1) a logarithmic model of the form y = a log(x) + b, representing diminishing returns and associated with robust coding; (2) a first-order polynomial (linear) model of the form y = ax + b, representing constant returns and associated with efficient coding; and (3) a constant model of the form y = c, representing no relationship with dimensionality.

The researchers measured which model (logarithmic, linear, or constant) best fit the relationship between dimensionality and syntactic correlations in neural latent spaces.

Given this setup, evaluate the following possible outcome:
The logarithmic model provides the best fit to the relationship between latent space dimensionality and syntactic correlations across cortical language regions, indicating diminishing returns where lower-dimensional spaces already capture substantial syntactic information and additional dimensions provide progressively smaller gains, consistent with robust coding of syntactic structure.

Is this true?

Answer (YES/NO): YES